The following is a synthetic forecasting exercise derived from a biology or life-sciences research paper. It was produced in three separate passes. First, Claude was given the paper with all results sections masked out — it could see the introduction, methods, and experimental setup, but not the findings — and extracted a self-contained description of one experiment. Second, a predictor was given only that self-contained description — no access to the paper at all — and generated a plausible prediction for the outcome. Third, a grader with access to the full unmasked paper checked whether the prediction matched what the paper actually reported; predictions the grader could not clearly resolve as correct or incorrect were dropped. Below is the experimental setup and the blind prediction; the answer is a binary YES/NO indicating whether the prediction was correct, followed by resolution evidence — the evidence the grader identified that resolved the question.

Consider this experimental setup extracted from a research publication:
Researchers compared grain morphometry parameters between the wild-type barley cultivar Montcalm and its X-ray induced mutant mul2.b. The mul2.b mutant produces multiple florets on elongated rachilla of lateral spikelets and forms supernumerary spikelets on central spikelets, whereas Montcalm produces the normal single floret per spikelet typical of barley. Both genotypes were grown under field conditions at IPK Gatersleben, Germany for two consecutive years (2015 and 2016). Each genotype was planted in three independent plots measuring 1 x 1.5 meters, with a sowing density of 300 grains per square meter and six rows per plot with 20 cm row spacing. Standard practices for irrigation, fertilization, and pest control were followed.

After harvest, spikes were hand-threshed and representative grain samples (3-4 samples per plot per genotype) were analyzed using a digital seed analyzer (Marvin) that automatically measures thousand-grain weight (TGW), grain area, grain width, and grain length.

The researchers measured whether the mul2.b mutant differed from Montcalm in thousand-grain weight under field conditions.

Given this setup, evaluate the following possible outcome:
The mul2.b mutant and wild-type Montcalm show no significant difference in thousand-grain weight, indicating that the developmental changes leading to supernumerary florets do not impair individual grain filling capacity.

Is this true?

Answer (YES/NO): YES